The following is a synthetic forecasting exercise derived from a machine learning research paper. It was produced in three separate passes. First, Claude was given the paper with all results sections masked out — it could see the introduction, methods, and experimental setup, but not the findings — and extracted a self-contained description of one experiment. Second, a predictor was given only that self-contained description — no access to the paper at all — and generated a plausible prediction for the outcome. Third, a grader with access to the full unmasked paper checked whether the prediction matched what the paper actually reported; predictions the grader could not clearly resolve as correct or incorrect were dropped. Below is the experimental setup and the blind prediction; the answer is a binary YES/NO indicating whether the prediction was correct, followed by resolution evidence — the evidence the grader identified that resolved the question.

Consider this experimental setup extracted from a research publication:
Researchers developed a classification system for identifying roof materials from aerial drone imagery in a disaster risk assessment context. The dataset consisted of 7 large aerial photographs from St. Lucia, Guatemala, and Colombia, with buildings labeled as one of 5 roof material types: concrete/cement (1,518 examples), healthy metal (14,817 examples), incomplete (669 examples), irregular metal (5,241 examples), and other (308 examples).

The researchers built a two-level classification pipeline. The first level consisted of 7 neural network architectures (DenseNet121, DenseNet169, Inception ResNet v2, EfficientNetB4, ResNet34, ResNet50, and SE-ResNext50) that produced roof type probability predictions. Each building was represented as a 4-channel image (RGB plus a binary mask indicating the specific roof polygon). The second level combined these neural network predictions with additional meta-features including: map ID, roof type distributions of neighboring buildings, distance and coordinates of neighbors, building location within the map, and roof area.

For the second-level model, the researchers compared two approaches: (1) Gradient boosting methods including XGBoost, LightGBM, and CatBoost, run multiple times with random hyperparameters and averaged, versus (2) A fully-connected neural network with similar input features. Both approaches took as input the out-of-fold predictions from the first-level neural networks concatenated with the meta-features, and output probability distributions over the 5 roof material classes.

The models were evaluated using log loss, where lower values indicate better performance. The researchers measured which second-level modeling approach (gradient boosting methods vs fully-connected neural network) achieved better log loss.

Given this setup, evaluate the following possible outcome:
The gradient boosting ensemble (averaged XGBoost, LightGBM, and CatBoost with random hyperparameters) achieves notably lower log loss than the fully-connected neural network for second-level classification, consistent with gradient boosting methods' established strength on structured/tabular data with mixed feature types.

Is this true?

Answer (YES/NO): NO